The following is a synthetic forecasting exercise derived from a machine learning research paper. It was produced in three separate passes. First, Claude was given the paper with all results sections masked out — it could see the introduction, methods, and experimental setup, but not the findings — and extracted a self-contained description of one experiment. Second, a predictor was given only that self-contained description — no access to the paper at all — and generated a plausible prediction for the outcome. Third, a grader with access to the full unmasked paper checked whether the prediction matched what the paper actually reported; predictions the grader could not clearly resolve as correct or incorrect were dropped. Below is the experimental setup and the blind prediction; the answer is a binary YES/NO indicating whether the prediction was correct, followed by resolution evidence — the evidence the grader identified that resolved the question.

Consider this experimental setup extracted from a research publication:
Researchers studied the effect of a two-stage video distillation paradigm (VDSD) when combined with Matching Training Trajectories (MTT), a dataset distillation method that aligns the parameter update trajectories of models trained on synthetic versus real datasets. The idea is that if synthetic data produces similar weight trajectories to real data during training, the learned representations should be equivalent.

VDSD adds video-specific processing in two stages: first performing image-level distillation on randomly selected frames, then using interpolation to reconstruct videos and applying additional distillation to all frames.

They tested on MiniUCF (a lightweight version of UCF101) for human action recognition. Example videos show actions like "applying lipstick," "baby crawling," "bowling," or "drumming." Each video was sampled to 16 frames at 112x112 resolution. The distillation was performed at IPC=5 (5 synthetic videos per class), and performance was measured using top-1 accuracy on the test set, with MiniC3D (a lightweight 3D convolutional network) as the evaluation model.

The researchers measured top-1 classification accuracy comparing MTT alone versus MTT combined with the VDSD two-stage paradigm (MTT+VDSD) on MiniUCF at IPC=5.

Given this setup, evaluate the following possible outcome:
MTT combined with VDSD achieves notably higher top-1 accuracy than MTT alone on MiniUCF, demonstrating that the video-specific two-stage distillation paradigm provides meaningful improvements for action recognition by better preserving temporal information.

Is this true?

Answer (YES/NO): NO